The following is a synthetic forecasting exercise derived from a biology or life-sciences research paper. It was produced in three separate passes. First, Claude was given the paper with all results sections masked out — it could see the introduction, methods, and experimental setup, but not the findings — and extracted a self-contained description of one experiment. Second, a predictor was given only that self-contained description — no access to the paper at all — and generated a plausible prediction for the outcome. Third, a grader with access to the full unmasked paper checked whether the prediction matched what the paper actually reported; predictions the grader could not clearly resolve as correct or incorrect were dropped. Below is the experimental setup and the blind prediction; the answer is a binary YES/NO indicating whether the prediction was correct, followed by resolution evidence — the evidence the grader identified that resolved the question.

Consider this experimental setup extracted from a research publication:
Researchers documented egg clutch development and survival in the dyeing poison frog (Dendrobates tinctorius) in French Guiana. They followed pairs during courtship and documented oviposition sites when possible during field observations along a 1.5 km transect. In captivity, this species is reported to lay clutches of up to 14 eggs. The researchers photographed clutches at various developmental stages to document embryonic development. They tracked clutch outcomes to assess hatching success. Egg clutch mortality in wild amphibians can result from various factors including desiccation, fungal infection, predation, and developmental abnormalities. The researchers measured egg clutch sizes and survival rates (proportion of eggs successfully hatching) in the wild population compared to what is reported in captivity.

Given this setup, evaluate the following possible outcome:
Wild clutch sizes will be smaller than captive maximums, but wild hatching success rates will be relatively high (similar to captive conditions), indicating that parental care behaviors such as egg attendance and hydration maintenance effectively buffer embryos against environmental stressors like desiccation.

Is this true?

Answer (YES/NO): NO